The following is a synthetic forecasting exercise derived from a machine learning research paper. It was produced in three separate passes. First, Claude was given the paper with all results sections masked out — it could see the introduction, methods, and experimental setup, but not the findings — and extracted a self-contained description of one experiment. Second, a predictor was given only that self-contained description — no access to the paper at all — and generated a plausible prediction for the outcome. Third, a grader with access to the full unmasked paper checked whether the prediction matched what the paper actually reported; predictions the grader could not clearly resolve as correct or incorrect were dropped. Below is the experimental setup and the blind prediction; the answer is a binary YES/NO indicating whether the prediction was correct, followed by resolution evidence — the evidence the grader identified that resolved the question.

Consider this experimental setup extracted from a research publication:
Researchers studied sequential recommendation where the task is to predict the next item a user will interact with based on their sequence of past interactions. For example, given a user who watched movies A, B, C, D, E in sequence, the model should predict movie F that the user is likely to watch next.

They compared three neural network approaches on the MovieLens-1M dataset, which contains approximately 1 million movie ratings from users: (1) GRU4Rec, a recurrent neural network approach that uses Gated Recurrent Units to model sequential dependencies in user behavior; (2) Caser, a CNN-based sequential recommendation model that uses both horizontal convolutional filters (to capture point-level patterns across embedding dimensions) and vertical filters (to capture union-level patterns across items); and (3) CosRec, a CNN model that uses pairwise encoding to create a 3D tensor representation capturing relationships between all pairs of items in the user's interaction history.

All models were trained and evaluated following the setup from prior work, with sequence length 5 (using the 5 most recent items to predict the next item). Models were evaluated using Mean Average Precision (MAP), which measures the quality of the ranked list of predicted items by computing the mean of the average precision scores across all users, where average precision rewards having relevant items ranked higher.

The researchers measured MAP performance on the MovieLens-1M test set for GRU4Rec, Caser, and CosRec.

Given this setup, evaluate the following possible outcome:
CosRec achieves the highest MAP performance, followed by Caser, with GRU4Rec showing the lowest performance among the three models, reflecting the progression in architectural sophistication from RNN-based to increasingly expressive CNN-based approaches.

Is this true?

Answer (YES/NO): YES